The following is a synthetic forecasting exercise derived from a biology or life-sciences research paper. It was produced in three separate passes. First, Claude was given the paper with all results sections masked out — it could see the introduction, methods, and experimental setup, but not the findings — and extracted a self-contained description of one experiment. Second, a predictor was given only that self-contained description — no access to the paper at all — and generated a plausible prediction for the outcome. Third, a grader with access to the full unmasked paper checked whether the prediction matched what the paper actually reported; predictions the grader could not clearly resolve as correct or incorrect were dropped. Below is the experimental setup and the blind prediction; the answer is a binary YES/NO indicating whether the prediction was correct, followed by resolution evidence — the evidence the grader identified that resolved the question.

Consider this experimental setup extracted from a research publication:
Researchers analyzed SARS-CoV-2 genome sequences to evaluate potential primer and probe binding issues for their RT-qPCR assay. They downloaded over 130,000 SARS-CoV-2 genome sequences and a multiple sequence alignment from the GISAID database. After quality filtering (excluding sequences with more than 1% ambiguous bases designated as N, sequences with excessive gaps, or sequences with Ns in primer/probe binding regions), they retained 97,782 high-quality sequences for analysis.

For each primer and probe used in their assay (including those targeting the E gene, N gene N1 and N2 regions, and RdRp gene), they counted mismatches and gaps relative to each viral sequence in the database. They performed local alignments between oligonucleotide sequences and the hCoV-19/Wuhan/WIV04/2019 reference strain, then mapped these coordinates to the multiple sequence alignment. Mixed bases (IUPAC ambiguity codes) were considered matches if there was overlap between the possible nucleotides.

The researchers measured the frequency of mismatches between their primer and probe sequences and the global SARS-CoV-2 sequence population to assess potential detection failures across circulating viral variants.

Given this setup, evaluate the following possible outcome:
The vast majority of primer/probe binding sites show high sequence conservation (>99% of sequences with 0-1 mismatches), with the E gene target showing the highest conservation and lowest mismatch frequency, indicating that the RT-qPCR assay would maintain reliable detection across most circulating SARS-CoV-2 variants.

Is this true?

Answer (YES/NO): NO